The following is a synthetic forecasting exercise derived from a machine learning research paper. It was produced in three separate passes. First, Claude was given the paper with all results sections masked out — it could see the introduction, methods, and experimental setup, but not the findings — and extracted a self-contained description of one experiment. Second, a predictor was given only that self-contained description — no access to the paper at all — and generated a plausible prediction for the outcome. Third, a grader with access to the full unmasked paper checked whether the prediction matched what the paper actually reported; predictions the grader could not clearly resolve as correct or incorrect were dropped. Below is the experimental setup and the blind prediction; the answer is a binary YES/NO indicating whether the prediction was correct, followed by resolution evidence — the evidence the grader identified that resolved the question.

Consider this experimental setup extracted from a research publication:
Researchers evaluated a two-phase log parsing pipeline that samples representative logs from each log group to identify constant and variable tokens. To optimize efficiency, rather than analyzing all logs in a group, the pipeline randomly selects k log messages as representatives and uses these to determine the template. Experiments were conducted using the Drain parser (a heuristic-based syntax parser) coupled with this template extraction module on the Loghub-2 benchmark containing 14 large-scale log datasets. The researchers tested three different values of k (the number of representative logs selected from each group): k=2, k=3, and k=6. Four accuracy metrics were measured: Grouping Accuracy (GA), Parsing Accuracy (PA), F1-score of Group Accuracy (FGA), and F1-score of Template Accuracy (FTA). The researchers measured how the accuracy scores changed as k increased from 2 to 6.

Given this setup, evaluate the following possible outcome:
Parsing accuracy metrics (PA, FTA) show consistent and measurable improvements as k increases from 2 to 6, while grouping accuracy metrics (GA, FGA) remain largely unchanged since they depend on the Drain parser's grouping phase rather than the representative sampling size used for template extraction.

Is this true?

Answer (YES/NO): NO